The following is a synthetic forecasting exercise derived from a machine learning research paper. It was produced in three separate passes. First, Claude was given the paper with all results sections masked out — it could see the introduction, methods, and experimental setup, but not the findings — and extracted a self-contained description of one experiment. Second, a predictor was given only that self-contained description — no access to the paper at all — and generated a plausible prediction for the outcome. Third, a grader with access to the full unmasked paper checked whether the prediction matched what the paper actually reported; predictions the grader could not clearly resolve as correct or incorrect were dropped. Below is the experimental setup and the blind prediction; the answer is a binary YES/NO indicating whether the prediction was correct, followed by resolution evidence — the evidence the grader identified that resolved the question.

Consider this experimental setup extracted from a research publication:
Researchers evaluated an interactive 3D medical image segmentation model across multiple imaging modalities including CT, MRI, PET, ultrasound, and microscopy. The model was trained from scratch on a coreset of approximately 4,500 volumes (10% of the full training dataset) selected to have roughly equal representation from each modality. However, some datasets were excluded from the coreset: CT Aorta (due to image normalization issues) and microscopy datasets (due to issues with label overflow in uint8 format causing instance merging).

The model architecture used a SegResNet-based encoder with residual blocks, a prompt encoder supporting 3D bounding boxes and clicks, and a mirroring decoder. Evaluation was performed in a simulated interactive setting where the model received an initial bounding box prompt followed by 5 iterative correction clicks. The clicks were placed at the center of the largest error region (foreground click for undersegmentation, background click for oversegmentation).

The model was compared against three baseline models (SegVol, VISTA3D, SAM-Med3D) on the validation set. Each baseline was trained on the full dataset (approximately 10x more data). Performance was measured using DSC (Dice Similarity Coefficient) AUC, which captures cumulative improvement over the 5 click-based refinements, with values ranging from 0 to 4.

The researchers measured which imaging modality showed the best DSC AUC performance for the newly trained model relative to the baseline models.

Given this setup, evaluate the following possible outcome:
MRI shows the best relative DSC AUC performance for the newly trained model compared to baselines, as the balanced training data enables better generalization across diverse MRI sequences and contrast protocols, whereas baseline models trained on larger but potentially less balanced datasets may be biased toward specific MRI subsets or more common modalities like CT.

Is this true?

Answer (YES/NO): NO